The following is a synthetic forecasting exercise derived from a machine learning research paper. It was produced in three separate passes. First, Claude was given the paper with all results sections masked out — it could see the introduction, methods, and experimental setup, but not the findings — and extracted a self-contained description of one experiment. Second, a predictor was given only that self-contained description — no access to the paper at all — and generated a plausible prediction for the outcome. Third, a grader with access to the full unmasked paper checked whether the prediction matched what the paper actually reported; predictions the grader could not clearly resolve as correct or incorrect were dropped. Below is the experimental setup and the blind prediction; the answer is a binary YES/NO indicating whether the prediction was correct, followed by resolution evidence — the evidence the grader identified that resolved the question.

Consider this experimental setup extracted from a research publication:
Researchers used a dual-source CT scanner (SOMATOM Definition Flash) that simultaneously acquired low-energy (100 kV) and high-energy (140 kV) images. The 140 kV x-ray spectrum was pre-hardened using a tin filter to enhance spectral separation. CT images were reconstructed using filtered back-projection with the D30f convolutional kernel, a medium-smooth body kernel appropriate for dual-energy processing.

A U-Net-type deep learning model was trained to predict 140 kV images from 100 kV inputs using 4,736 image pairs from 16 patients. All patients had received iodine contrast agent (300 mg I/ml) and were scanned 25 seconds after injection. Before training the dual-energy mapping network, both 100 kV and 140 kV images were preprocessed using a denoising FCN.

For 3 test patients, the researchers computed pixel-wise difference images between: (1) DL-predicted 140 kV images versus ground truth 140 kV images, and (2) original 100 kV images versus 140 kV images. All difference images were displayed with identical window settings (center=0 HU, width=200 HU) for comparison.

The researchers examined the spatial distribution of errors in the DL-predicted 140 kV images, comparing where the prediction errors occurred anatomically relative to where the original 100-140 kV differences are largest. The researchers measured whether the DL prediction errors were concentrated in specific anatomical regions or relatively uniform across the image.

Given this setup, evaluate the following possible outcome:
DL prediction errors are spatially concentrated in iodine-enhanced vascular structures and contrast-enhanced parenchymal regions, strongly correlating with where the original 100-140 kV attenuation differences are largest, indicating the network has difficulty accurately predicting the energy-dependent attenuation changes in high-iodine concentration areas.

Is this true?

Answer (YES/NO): NO